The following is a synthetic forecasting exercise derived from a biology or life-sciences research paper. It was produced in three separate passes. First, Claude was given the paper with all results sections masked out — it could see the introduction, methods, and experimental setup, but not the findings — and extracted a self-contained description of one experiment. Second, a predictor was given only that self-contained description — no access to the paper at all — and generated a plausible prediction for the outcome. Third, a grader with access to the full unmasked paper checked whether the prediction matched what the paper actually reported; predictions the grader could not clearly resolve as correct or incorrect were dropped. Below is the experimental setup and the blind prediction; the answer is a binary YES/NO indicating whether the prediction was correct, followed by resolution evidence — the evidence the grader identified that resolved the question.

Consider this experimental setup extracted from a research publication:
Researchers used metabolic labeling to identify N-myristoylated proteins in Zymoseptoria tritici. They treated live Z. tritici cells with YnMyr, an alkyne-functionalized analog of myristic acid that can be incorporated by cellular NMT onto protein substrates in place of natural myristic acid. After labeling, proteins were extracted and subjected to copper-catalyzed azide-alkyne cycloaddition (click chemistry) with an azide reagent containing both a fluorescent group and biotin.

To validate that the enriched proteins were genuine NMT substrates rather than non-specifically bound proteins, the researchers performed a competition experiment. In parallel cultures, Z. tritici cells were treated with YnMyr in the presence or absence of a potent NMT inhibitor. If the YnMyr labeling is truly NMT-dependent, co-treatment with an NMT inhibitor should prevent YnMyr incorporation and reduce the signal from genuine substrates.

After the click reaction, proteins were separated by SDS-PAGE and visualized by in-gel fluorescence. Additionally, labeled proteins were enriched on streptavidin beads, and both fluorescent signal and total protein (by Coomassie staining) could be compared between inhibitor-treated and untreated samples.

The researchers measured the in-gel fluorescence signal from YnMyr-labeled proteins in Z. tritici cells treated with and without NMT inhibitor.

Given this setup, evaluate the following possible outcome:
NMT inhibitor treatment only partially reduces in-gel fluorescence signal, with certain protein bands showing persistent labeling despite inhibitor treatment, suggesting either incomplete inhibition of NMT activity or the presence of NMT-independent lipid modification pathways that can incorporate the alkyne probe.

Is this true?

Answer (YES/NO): NO